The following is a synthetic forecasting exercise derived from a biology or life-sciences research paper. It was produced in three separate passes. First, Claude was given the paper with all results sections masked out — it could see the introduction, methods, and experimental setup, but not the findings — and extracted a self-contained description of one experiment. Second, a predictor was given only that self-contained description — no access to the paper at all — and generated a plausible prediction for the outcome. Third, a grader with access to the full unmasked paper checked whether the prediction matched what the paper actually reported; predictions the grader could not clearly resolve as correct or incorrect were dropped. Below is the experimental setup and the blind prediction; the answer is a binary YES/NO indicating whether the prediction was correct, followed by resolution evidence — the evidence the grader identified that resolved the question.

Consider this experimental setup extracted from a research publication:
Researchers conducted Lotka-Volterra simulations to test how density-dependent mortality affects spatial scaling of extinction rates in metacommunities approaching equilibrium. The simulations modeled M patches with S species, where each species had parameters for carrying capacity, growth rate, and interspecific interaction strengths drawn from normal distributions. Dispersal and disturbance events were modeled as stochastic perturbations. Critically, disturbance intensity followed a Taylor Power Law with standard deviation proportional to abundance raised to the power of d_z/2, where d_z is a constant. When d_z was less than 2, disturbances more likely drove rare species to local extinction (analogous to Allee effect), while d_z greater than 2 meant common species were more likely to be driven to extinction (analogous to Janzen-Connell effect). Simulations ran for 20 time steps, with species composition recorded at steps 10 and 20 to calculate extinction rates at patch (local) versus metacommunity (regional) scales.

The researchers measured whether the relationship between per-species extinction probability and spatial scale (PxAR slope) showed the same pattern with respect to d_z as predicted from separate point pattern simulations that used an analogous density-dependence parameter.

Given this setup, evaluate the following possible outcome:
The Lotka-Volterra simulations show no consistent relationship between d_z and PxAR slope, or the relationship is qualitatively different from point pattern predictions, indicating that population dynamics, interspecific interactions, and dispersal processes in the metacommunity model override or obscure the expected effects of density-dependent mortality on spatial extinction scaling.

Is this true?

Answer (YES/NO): YES